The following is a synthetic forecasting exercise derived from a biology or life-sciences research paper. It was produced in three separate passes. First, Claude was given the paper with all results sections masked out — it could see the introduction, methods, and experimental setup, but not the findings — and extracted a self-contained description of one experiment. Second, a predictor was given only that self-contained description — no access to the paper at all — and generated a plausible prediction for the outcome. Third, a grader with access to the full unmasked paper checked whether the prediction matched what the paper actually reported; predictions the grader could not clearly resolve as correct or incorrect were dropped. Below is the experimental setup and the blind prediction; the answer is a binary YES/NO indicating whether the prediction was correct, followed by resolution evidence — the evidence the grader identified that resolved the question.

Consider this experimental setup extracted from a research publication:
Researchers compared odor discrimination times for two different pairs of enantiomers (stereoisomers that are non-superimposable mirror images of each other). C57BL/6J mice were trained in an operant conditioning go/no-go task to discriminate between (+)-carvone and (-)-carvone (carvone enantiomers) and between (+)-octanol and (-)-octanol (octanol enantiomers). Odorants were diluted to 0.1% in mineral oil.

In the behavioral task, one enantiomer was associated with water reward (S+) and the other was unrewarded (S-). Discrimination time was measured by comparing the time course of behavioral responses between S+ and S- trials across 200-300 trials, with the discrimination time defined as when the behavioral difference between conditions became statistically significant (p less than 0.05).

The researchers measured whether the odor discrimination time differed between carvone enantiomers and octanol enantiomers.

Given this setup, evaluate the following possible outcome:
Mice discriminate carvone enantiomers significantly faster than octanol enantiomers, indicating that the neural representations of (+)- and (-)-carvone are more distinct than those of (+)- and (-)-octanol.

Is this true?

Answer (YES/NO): NO